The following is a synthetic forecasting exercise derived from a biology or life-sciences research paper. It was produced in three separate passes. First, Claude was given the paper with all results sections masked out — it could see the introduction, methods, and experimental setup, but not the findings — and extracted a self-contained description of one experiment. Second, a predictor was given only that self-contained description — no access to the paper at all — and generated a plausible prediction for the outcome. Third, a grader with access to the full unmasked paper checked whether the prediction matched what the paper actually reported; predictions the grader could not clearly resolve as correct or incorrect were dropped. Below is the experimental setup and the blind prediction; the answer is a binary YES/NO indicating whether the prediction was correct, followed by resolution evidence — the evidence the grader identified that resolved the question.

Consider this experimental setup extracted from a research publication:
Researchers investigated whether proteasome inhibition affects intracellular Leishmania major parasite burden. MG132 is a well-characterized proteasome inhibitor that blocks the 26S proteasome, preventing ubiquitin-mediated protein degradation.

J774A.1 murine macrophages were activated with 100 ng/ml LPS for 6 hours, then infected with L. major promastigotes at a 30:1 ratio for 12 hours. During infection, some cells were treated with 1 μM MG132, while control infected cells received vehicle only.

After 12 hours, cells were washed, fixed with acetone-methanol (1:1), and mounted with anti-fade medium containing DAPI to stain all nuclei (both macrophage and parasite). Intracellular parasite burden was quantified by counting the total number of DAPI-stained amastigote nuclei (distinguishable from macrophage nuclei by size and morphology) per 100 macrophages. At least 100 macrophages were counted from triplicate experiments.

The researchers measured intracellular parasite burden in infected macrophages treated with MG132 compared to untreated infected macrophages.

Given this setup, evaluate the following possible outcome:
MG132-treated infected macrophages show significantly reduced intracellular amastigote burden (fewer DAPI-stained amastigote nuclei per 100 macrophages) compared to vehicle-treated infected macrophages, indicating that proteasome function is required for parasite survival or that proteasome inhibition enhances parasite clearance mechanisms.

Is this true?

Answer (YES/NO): YES